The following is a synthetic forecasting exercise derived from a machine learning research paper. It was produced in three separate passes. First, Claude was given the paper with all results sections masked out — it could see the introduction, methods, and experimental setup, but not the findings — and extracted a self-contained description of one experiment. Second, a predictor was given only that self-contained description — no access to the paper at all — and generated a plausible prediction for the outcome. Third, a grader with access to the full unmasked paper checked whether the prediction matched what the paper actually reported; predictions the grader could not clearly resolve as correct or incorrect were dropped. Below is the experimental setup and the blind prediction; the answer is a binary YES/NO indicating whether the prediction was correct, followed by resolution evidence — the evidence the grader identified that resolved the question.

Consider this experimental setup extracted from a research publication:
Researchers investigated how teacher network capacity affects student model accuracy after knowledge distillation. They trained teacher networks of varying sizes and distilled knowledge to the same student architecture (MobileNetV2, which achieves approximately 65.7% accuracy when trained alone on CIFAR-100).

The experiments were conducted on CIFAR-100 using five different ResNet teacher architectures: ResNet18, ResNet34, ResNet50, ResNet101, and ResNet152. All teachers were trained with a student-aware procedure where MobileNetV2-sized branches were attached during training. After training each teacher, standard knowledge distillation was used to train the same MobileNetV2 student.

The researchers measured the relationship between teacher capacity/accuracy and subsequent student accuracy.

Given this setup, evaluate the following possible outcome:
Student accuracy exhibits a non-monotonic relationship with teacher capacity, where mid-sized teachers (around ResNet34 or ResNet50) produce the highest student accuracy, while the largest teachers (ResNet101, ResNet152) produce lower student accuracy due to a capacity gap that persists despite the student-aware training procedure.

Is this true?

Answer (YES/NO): NO